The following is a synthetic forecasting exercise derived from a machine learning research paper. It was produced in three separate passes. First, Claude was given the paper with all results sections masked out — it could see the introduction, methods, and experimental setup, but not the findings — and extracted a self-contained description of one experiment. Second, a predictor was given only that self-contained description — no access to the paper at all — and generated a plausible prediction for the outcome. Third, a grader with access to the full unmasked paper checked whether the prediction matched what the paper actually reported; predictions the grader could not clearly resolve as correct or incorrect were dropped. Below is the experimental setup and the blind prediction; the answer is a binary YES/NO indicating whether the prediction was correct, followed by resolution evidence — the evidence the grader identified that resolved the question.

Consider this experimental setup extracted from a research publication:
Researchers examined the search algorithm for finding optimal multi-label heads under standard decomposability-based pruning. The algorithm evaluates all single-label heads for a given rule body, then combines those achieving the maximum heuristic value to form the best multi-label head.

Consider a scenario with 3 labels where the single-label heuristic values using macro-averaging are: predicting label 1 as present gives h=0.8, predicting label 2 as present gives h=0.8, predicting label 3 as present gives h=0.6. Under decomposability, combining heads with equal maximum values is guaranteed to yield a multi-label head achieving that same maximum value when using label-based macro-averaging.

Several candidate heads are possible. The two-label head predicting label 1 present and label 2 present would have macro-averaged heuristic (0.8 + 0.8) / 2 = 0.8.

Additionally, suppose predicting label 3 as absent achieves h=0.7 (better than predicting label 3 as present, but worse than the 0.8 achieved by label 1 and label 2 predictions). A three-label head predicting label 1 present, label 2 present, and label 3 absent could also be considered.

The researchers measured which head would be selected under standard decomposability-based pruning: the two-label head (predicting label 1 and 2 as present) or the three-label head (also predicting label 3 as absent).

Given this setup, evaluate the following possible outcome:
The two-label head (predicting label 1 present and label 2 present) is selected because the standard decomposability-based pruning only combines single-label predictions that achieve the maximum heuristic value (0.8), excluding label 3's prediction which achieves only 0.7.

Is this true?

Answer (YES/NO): YES